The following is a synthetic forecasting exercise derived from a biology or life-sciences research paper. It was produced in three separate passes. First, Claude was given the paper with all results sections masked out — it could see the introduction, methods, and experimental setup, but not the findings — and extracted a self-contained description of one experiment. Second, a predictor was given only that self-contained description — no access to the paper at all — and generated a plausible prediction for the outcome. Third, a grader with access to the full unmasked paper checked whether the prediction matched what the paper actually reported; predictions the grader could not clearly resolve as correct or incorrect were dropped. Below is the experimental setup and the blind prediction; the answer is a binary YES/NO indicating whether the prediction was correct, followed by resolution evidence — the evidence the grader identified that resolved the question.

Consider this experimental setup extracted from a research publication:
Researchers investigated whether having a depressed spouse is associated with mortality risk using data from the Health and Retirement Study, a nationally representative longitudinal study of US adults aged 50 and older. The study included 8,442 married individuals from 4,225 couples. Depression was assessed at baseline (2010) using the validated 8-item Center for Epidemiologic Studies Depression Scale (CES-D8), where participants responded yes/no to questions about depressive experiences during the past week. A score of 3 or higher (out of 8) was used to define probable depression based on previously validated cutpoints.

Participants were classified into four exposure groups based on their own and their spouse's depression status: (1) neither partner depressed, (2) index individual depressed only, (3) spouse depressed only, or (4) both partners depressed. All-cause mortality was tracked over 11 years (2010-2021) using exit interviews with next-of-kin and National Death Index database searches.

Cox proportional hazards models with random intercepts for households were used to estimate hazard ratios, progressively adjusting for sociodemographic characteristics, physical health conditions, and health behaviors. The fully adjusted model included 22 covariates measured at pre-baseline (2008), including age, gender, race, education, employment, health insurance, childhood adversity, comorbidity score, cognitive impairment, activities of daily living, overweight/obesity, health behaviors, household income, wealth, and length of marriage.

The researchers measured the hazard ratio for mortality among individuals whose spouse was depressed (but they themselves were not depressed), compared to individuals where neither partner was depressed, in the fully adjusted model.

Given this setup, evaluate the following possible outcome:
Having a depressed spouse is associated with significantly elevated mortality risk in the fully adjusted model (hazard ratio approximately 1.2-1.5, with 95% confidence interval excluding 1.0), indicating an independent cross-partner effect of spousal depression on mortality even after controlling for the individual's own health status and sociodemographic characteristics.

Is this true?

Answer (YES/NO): NO